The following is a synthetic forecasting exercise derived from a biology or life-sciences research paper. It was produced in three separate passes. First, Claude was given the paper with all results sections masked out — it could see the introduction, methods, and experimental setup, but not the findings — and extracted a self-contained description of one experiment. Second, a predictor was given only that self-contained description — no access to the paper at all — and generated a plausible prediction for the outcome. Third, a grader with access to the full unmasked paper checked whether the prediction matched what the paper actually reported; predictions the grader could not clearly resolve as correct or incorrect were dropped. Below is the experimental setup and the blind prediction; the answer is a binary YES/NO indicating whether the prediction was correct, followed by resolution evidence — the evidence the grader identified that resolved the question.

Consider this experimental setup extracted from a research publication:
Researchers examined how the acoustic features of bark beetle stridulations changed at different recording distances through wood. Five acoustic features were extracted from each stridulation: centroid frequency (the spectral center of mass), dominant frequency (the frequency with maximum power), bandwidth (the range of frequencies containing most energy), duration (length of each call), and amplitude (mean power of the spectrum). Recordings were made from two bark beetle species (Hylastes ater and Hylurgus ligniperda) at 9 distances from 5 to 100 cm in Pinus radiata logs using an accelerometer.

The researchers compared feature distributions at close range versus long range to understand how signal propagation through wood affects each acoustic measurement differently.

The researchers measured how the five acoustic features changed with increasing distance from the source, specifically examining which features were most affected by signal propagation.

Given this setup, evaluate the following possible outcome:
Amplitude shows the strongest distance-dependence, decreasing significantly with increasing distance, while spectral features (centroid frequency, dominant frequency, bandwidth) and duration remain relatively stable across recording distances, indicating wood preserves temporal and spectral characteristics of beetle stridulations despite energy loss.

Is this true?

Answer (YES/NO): NO